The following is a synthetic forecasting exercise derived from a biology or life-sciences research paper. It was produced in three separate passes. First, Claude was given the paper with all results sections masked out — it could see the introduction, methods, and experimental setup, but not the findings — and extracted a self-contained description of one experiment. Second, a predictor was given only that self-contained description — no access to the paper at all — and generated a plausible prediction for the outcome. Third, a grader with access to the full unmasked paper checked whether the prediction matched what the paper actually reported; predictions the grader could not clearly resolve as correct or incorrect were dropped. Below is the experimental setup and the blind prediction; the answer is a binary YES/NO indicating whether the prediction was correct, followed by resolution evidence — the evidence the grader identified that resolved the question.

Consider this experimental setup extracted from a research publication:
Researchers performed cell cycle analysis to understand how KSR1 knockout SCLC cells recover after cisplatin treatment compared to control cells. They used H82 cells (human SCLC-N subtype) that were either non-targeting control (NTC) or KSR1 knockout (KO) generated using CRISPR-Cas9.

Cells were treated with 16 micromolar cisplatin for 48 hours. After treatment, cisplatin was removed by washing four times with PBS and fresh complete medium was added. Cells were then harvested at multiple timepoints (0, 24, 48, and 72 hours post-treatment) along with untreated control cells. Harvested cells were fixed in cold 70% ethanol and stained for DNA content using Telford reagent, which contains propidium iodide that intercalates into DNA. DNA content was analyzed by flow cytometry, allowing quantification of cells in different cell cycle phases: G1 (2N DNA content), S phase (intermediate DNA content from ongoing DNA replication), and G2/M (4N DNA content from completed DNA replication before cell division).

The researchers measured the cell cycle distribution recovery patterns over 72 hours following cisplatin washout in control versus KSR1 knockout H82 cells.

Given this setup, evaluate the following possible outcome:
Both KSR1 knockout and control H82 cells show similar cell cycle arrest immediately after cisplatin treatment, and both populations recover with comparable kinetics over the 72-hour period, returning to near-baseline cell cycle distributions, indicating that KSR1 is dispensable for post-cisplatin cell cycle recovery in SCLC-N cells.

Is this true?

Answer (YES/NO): NO